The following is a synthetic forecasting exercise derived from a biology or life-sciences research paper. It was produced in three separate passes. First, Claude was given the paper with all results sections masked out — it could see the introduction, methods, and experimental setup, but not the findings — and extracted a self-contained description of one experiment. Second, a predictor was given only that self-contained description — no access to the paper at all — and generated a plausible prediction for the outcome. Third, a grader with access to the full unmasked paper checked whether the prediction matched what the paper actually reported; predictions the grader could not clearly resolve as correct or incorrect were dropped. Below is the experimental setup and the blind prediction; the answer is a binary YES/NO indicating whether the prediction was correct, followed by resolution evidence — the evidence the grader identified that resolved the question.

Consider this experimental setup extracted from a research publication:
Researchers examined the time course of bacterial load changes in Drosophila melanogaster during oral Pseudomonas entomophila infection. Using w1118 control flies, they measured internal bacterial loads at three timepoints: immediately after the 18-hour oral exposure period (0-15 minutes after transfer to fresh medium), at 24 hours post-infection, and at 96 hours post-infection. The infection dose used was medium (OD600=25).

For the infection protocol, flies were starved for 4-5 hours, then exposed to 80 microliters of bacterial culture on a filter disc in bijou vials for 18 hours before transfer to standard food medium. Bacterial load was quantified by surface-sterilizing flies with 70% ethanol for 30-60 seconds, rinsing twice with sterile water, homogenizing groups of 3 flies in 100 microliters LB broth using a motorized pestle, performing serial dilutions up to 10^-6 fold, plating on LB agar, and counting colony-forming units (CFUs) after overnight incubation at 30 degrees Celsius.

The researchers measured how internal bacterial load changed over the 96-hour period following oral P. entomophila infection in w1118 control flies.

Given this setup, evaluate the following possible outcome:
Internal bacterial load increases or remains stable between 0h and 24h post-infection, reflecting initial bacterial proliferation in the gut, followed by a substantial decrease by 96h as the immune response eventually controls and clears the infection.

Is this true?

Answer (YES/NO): NO